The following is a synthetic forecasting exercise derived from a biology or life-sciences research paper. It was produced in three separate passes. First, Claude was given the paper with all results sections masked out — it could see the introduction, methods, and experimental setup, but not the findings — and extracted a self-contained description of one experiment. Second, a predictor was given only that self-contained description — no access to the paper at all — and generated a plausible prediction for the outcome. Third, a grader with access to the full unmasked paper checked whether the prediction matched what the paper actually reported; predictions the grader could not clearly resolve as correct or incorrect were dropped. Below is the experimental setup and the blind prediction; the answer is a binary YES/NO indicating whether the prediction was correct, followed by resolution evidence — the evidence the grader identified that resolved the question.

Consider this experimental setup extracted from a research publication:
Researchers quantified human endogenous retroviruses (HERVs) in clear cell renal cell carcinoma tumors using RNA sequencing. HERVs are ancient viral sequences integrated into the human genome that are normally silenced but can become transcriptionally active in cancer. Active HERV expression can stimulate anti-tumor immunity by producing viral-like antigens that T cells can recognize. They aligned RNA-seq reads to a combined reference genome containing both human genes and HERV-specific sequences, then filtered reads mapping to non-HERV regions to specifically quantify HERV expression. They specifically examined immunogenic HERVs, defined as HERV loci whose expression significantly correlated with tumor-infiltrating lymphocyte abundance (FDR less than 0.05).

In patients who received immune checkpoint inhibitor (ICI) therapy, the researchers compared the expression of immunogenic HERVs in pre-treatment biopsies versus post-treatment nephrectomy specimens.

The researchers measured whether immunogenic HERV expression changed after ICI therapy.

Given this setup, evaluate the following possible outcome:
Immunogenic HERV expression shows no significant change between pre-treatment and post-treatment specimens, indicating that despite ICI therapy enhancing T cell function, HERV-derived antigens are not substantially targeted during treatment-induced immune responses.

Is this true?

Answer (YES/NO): NO